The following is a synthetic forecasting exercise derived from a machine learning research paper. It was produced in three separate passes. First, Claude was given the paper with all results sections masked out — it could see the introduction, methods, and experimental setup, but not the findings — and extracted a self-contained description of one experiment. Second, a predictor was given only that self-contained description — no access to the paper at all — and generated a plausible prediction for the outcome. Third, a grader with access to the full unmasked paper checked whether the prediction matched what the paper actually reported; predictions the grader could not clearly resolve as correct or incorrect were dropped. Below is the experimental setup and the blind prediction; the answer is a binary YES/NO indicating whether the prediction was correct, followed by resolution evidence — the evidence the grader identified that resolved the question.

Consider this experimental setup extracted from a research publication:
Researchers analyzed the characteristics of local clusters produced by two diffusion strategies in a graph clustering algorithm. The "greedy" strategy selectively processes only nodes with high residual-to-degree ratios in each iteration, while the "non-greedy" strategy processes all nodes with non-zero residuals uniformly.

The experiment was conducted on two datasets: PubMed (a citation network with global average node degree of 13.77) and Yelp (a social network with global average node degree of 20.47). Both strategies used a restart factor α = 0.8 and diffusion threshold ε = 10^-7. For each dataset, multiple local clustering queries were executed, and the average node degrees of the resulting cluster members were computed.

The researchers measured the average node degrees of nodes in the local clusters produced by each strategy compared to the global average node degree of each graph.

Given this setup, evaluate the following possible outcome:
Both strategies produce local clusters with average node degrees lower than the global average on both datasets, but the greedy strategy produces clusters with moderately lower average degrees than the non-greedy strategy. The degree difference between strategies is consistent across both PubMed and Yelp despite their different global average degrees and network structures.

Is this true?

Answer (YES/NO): NO